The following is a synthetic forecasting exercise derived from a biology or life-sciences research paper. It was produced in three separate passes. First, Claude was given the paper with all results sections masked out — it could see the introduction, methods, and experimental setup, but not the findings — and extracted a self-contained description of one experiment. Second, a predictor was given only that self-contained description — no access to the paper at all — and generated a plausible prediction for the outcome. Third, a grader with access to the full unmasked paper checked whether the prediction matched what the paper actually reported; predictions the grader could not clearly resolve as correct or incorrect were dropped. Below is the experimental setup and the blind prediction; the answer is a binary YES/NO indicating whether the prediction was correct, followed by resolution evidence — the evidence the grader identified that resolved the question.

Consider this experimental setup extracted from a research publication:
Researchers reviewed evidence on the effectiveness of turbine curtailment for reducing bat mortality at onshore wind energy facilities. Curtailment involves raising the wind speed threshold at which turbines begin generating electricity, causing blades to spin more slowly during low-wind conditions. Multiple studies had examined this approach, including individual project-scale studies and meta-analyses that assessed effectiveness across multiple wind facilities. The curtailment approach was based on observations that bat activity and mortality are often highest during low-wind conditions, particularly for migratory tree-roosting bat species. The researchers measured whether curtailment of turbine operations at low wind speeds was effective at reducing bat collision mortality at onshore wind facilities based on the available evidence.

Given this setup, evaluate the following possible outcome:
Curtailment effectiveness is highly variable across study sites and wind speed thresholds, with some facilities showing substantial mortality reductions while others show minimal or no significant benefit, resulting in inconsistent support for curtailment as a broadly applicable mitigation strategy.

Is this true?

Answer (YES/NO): NO